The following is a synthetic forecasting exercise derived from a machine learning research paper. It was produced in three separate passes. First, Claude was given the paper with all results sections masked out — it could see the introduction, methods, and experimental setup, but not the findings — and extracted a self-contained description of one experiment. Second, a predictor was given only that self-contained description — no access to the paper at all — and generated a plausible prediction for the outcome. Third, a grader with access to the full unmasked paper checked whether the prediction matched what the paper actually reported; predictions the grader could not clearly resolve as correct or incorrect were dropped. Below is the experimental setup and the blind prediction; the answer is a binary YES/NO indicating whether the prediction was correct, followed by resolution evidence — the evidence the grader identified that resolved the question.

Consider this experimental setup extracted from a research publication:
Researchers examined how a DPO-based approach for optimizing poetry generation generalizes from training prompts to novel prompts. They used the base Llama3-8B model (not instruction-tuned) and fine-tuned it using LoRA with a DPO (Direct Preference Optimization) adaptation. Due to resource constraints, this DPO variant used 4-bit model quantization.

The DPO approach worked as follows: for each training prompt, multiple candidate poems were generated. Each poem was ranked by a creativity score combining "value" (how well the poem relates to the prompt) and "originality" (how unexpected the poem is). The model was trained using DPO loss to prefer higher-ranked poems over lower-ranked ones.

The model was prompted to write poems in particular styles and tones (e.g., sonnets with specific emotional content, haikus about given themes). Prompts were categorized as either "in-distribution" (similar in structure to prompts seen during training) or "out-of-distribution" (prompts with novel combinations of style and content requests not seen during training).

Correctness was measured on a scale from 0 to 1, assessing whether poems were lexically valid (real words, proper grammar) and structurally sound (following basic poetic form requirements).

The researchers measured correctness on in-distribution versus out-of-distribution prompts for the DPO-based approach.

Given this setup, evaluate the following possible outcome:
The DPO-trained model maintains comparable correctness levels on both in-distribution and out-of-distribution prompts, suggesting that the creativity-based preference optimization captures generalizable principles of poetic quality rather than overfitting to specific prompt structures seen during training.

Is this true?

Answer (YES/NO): YES